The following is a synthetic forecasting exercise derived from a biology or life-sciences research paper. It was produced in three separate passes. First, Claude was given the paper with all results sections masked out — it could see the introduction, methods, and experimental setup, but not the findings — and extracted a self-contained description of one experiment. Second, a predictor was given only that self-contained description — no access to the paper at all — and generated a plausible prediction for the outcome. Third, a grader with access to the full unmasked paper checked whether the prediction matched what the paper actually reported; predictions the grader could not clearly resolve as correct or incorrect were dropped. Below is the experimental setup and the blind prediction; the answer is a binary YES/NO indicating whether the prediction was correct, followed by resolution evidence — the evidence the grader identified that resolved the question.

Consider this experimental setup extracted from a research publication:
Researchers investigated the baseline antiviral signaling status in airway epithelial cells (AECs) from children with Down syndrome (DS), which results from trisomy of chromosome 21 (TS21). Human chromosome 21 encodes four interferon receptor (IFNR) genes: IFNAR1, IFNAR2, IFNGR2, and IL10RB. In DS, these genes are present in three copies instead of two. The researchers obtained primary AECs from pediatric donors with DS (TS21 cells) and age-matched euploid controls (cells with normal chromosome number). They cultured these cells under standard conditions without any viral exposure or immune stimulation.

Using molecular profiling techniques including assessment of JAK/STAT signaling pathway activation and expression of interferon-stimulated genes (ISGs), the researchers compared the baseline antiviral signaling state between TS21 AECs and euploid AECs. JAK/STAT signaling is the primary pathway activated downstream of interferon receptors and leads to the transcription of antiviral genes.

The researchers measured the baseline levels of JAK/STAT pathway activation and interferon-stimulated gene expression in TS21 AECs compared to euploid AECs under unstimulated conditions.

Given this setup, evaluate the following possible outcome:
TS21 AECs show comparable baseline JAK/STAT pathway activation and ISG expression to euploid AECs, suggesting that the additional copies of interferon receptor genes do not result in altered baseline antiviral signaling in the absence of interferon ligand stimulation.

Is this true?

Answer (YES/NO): NO